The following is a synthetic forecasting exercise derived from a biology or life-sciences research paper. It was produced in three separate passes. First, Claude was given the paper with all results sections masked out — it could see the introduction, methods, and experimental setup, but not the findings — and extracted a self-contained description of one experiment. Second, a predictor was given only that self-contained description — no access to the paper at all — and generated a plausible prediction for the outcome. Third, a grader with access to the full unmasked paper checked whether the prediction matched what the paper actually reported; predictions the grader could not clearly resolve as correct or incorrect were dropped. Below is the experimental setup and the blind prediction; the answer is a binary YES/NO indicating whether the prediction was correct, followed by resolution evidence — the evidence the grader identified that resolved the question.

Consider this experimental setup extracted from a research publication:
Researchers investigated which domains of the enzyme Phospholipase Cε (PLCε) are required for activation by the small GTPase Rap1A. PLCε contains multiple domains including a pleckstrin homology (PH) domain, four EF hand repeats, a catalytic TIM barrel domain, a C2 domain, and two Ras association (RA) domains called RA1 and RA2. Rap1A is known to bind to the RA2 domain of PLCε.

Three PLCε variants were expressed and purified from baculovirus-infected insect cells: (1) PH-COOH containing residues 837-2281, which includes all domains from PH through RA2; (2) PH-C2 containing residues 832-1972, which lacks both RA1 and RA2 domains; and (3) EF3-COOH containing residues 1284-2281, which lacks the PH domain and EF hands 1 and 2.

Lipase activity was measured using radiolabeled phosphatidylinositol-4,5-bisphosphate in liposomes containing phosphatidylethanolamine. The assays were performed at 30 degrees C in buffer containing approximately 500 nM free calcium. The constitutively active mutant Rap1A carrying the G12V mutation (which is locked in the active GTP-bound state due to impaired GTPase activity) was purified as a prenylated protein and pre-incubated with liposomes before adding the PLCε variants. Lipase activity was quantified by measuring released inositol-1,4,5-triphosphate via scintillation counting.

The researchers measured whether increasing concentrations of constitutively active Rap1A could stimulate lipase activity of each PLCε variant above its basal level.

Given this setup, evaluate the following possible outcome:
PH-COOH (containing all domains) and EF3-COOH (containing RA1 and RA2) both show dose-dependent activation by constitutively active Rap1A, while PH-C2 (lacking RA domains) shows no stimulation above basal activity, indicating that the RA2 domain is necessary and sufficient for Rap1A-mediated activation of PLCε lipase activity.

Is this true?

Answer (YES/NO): NO